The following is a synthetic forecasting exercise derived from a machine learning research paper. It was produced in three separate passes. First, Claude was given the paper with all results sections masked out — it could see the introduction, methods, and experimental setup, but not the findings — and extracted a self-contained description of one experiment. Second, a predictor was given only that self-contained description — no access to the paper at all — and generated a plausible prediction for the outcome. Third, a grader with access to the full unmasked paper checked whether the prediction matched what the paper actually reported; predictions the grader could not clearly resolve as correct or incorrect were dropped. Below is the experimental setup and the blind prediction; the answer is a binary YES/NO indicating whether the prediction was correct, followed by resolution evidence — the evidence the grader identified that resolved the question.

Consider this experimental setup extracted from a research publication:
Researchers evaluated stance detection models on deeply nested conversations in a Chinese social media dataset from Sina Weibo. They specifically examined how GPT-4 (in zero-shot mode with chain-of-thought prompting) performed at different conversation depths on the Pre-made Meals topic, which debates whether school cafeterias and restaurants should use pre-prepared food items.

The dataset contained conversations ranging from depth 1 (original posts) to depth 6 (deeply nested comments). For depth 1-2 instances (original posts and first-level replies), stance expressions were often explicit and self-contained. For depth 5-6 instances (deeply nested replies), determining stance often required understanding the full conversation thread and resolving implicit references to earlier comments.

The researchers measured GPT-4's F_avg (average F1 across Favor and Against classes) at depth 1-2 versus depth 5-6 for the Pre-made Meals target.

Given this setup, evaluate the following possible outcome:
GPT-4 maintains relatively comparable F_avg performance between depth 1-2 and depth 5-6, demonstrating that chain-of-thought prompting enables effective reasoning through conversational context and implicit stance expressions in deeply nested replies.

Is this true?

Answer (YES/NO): NO